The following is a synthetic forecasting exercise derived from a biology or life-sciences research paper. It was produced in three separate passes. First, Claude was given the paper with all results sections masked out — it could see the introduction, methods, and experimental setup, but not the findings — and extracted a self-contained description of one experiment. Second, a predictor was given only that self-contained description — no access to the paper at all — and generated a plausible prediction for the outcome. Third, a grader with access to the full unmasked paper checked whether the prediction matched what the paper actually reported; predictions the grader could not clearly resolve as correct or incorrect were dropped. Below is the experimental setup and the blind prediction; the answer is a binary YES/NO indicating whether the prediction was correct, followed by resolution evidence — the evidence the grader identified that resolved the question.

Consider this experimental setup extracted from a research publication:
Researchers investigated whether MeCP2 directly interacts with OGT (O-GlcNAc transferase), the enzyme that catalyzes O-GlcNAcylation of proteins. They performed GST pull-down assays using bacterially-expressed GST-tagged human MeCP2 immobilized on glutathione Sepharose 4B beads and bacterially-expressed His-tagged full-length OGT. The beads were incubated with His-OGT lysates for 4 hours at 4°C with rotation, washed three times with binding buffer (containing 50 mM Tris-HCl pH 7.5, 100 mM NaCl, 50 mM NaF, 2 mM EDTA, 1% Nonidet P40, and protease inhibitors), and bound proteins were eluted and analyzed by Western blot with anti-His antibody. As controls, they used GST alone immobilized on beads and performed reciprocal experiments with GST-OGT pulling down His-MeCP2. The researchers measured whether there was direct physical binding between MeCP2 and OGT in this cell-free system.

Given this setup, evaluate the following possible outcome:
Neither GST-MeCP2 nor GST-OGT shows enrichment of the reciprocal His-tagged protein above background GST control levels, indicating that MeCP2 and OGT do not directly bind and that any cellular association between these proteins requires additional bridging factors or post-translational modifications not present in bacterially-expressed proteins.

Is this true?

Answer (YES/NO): NO